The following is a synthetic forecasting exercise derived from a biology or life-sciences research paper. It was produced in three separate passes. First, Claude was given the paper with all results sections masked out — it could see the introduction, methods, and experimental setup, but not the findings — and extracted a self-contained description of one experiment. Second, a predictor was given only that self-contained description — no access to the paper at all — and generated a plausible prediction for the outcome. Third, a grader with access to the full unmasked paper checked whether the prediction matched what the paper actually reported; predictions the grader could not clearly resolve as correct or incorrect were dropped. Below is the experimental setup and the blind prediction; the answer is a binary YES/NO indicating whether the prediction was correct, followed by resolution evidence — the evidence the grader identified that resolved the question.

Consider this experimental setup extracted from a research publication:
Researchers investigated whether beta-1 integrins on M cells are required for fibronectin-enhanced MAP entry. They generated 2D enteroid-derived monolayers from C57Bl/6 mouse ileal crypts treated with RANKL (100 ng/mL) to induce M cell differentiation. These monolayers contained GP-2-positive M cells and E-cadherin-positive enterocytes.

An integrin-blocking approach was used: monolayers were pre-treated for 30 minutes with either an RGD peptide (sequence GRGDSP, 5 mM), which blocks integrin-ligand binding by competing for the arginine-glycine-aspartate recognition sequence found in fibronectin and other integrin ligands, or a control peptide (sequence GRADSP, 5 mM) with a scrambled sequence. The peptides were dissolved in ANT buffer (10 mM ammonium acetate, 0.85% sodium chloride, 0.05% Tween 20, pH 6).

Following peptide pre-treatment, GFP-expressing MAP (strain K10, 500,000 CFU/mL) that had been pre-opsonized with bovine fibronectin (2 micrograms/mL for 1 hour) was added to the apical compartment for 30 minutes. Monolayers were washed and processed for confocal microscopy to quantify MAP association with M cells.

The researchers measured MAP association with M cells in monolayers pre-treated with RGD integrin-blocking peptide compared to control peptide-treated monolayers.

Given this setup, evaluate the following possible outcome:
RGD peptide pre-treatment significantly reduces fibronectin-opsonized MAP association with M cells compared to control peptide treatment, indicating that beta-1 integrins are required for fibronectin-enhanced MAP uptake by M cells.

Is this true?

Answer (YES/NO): YES